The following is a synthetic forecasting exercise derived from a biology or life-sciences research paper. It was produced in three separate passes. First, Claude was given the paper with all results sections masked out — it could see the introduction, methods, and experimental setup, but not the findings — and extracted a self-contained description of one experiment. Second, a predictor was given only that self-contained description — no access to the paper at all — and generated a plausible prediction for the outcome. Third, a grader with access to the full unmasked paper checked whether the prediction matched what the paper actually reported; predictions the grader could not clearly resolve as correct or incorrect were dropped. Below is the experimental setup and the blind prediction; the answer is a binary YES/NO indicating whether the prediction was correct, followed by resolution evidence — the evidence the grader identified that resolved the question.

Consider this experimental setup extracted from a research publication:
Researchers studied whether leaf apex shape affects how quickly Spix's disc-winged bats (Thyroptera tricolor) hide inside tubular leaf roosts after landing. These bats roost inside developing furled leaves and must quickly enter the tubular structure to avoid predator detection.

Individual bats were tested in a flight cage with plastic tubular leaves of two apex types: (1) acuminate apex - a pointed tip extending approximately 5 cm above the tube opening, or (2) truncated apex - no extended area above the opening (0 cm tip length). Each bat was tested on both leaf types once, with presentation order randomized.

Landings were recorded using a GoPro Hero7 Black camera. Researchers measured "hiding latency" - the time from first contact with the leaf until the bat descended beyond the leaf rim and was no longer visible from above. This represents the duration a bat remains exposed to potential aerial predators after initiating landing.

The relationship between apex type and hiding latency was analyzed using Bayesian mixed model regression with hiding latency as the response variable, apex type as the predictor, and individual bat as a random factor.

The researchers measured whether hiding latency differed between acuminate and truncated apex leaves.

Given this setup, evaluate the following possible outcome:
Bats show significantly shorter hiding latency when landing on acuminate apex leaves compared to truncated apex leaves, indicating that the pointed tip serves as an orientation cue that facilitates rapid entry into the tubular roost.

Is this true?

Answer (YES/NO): NO